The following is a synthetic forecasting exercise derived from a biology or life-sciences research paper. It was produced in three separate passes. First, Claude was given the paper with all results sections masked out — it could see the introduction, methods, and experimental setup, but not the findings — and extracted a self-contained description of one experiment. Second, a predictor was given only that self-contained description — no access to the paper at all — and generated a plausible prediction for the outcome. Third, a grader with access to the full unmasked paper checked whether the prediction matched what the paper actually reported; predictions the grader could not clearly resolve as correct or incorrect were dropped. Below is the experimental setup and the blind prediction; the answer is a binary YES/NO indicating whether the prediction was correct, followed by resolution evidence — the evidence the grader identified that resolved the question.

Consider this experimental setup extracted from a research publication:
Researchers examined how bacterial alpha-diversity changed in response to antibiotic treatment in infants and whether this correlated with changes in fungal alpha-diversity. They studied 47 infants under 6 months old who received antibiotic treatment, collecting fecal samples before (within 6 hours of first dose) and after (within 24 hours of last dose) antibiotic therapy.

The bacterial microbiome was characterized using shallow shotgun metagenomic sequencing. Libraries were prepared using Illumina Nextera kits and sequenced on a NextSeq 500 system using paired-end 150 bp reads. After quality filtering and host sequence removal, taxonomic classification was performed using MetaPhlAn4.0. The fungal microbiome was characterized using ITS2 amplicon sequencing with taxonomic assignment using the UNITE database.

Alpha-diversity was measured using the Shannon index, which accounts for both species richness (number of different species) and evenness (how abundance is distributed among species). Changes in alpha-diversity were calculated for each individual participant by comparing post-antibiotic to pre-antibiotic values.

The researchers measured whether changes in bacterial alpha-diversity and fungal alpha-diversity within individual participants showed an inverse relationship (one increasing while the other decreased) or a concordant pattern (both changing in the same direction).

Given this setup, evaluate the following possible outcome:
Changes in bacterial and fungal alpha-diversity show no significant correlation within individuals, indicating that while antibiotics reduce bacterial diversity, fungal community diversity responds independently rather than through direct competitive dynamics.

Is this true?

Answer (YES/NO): NO